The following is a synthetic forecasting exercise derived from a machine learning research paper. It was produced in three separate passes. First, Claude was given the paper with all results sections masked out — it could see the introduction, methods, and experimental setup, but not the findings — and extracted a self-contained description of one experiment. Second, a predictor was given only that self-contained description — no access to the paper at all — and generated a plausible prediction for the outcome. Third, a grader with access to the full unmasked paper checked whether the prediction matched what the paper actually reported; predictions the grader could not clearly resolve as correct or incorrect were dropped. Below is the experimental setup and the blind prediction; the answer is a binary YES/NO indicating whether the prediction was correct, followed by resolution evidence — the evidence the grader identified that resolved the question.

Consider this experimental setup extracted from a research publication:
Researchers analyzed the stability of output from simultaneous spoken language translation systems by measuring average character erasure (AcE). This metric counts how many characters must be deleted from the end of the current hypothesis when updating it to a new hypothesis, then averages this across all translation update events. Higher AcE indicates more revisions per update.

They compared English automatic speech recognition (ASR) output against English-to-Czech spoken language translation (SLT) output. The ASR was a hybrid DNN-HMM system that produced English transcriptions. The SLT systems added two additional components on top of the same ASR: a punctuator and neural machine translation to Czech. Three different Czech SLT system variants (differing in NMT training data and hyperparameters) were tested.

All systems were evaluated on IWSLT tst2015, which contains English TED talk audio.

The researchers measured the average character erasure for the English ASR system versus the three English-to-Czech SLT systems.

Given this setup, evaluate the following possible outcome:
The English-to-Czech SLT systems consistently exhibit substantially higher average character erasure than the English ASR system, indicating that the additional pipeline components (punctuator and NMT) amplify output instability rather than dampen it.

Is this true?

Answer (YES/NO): NO